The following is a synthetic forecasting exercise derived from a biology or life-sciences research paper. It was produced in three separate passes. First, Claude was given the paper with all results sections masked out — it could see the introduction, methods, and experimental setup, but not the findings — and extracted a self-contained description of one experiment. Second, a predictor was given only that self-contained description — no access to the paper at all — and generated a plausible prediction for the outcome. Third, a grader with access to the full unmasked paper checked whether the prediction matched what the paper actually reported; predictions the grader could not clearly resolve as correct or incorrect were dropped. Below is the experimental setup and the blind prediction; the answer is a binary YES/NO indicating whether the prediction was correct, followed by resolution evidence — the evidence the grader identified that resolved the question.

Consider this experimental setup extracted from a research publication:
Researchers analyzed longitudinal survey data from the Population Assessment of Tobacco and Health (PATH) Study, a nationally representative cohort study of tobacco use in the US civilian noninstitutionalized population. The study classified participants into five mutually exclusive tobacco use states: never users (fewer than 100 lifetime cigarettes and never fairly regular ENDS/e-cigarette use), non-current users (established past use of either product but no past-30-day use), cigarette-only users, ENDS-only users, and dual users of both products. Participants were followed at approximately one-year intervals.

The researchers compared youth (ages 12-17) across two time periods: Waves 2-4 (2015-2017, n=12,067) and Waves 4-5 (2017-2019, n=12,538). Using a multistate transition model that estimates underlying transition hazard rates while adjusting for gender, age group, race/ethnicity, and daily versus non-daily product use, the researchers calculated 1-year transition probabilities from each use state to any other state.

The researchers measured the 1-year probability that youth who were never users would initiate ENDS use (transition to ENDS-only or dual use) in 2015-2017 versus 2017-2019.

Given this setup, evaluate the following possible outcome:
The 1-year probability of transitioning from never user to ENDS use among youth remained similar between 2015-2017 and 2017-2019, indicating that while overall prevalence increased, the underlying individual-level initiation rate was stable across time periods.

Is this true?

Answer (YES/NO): NO